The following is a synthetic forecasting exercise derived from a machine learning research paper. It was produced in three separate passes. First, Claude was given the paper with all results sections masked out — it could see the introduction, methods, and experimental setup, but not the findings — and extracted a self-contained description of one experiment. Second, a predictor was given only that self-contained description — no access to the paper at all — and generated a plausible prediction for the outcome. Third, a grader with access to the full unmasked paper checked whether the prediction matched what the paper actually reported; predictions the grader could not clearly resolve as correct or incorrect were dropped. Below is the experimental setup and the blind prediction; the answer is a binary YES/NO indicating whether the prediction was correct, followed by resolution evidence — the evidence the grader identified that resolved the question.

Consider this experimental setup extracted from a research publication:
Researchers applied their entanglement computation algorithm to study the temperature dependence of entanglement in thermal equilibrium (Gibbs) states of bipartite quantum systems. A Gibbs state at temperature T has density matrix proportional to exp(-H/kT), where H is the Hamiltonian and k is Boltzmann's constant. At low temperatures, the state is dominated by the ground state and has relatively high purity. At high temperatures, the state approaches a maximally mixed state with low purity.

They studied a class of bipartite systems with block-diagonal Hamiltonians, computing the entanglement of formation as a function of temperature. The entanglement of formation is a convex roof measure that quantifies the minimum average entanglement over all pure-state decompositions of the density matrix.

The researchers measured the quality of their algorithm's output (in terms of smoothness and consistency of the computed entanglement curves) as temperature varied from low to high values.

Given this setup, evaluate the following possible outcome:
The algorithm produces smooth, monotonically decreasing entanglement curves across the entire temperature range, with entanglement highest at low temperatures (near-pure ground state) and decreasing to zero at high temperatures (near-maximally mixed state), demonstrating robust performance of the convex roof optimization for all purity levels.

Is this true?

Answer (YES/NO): NO